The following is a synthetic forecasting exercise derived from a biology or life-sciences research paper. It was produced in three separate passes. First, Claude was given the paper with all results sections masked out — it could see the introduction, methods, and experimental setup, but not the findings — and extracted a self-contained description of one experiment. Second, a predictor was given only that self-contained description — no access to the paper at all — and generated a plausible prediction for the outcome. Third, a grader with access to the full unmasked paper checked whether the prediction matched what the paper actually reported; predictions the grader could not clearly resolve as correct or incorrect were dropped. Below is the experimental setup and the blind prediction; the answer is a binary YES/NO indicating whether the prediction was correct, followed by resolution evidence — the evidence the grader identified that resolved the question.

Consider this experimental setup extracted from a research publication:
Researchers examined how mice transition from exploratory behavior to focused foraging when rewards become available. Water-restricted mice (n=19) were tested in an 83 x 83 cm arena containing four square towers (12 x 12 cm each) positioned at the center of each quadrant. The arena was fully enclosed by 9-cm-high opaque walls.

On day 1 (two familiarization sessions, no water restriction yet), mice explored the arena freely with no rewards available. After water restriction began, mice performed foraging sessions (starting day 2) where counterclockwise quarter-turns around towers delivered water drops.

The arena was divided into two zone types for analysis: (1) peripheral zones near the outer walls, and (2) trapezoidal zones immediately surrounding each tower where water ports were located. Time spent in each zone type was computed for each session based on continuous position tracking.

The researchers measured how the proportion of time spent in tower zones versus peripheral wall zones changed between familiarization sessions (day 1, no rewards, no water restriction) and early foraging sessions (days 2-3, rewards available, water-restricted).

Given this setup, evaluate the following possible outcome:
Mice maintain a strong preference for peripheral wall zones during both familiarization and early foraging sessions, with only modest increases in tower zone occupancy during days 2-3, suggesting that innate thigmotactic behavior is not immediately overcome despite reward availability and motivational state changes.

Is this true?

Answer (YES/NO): NO